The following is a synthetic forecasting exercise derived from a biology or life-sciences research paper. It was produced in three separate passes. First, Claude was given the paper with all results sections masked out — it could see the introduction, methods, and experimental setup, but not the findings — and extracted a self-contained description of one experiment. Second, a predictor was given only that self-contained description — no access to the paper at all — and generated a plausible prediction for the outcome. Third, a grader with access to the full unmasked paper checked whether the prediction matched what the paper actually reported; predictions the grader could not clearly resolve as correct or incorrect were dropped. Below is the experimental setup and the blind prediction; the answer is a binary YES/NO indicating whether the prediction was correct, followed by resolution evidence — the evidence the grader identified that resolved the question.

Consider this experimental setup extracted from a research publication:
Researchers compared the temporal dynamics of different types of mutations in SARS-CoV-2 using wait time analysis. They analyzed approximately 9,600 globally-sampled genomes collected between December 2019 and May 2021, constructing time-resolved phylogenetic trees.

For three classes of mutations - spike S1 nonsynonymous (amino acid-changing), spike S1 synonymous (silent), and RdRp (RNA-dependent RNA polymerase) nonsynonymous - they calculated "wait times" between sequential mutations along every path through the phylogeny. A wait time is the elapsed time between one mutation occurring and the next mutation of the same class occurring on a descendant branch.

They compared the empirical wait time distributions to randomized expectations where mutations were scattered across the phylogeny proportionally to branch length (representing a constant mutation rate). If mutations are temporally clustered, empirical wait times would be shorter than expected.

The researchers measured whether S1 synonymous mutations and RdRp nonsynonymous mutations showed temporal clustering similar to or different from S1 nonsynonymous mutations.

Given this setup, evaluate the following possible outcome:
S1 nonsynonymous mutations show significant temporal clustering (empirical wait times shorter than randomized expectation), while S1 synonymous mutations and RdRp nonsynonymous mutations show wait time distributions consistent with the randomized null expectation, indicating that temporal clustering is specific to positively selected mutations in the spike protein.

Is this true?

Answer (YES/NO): YES